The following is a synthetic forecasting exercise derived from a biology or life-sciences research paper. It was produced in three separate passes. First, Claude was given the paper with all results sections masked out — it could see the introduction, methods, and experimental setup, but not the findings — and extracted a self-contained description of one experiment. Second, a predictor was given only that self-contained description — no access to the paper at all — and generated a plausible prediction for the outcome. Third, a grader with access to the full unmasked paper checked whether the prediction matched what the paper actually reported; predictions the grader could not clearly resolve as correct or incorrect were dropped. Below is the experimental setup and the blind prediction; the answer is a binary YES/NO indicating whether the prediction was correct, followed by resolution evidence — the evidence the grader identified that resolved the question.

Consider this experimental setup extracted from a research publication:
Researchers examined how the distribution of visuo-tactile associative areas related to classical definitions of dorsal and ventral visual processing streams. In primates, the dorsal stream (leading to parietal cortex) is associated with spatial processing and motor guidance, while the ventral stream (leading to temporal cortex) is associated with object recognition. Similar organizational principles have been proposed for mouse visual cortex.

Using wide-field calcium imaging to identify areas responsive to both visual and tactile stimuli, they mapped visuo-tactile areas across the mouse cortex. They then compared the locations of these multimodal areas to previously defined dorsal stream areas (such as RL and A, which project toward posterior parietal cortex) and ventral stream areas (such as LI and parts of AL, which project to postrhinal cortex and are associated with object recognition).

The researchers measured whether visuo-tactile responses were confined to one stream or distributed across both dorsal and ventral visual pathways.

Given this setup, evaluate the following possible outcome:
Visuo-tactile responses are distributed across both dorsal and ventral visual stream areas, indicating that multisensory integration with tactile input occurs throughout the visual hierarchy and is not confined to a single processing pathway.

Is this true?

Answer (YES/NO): YES